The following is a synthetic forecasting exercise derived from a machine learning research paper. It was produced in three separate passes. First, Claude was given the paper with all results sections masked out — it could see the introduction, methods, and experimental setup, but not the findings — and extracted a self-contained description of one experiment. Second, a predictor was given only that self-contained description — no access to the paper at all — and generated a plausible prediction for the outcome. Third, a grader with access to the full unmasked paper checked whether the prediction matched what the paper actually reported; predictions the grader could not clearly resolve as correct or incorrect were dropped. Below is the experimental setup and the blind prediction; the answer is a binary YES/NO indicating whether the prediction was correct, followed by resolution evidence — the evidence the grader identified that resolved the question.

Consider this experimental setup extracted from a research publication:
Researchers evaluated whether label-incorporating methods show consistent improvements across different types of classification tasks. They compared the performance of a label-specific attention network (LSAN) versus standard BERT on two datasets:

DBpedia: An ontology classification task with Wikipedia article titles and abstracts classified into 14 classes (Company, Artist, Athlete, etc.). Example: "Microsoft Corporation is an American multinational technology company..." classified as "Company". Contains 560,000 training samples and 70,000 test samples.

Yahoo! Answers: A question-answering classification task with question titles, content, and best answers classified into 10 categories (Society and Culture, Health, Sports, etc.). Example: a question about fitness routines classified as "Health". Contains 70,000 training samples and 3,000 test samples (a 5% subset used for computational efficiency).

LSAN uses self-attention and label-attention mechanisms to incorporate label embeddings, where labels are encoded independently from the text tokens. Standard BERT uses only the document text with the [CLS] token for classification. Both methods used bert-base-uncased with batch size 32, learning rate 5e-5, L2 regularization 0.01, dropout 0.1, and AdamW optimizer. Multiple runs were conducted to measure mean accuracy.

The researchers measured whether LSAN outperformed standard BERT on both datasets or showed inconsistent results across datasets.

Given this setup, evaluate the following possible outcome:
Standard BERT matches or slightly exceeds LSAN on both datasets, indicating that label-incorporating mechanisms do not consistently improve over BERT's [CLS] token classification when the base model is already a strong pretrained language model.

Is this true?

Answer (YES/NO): NO